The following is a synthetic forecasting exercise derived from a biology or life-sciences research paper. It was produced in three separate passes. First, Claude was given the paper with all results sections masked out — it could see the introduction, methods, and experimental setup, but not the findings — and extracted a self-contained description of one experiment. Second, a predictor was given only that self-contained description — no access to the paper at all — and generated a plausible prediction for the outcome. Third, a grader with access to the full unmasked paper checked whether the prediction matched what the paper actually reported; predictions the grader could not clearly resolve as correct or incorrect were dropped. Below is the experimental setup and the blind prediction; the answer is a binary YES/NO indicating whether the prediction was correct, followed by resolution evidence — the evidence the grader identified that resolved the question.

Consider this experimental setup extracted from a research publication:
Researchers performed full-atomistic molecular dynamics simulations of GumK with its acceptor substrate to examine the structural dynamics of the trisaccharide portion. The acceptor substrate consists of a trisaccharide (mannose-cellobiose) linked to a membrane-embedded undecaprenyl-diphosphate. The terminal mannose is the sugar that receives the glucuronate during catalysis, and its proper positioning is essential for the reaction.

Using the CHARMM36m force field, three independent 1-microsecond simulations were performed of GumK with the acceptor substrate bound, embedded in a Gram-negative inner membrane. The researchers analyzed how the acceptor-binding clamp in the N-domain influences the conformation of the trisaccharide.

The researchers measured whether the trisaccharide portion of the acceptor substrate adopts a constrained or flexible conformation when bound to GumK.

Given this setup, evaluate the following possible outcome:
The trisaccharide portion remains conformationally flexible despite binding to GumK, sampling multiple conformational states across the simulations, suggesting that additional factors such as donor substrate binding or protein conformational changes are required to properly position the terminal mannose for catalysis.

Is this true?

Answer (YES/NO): NO